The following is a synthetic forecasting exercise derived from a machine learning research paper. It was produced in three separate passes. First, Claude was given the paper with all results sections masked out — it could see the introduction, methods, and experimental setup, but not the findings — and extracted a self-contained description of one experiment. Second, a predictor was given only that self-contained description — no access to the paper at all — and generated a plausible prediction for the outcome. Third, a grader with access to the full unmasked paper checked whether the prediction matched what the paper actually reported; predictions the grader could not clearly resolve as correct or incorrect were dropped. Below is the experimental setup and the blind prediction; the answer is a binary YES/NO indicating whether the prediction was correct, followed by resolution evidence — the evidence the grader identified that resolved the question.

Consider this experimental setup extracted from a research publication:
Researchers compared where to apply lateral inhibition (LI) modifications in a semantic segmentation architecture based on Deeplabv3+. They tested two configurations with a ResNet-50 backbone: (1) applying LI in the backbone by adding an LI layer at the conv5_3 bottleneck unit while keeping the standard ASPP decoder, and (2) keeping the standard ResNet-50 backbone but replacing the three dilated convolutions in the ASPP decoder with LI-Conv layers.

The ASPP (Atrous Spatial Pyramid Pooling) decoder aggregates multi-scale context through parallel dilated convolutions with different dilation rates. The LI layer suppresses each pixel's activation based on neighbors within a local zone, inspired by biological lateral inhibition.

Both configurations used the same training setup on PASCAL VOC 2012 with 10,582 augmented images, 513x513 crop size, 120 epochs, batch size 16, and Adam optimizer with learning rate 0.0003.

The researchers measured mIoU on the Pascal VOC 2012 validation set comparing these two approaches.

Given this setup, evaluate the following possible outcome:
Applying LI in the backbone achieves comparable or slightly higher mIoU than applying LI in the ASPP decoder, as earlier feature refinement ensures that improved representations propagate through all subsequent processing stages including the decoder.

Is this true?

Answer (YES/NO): NO